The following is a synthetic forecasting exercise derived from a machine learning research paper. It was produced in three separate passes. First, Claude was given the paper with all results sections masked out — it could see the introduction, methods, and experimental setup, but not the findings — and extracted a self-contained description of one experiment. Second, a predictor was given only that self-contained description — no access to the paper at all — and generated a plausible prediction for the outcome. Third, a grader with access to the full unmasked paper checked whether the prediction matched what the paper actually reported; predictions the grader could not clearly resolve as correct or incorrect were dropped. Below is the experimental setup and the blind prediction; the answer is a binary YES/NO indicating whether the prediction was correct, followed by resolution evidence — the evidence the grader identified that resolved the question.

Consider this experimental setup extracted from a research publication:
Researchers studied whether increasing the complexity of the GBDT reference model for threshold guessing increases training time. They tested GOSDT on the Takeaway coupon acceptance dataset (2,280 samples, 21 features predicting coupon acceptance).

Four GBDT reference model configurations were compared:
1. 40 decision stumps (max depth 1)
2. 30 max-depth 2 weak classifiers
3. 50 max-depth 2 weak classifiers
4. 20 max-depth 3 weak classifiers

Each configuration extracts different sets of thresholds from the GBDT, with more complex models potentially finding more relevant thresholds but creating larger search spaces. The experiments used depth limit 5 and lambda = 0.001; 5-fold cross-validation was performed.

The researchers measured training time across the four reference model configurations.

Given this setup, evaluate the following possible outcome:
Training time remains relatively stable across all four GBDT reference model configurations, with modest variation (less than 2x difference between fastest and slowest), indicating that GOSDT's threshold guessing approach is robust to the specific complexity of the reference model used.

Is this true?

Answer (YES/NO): NO